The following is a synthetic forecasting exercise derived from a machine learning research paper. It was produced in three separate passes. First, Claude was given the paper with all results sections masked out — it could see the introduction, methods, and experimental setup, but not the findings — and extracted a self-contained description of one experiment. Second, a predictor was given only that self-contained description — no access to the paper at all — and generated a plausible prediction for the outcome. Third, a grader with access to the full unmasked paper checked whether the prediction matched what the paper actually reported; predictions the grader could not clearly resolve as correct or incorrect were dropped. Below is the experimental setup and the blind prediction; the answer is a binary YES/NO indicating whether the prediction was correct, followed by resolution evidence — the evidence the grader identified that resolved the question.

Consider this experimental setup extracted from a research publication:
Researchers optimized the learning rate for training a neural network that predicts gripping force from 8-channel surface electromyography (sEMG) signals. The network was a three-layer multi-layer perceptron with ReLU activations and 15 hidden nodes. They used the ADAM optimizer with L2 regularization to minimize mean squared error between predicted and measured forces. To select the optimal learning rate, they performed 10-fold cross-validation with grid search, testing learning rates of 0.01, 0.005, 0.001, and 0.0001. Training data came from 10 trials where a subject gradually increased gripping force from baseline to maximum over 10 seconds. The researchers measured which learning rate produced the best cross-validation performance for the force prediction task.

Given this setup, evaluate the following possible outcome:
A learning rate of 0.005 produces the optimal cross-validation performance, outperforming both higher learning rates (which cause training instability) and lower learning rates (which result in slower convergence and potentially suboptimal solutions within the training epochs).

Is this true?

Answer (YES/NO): NO